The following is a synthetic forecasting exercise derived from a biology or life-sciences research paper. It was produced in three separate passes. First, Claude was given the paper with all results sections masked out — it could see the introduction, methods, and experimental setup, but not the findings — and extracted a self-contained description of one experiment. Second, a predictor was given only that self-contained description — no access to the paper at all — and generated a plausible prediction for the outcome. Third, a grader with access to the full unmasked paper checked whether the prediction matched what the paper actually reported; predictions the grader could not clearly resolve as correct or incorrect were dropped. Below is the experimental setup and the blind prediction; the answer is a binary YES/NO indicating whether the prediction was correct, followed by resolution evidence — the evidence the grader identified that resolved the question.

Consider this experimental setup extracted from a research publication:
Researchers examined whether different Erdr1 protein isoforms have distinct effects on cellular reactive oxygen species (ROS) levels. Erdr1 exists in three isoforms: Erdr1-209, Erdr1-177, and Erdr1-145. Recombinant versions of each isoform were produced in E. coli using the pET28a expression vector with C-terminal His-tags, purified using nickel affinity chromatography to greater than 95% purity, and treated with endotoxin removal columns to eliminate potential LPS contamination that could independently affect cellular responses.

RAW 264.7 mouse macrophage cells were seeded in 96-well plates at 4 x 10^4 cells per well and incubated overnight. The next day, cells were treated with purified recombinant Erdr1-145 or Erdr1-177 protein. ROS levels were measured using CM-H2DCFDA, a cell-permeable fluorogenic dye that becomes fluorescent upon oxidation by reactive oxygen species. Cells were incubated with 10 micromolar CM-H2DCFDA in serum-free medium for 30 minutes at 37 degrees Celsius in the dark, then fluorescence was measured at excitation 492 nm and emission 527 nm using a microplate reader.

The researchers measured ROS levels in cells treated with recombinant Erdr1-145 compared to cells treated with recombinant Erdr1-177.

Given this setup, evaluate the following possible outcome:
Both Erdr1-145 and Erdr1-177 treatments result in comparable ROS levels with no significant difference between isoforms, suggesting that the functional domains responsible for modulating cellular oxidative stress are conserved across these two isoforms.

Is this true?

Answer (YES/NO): NO